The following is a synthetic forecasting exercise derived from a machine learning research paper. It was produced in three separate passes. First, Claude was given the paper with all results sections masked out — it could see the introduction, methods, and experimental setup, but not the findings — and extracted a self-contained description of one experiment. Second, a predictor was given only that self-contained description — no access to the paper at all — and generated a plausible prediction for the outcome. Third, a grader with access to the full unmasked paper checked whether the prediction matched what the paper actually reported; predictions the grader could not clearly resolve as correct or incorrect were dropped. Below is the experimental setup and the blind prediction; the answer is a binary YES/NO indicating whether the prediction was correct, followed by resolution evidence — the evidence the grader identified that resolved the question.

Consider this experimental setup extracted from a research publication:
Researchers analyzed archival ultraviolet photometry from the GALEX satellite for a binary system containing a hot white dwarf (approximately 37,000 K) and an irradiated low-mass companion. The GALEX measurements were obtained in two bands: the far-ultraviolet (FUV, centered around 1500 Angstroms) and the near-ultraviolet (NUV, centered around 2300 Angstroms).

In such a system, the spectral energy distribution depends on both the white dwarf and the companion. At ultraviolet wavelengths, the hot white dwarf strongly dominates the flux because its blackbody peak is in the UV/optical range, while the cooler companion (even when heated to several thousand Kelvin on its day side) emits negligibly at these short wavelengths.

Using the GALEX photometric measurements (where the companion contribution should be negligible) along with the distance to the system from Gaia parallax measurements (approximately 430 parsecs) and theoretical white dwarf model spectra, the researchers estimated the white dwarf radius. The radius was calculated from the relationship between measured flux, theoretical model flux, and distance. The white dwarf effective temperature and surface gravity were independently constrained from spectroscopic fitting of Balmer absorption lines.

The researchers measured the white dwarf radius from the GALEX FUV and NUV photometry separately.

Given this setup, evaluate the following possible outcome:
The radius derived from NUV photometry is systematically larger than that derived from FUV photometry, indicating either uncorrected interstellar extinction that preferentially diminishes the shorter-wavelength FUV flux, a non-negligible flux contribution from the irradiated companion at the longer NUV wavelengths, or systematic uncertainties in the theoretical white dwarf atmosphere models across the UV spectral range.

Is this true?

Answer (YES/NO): YES